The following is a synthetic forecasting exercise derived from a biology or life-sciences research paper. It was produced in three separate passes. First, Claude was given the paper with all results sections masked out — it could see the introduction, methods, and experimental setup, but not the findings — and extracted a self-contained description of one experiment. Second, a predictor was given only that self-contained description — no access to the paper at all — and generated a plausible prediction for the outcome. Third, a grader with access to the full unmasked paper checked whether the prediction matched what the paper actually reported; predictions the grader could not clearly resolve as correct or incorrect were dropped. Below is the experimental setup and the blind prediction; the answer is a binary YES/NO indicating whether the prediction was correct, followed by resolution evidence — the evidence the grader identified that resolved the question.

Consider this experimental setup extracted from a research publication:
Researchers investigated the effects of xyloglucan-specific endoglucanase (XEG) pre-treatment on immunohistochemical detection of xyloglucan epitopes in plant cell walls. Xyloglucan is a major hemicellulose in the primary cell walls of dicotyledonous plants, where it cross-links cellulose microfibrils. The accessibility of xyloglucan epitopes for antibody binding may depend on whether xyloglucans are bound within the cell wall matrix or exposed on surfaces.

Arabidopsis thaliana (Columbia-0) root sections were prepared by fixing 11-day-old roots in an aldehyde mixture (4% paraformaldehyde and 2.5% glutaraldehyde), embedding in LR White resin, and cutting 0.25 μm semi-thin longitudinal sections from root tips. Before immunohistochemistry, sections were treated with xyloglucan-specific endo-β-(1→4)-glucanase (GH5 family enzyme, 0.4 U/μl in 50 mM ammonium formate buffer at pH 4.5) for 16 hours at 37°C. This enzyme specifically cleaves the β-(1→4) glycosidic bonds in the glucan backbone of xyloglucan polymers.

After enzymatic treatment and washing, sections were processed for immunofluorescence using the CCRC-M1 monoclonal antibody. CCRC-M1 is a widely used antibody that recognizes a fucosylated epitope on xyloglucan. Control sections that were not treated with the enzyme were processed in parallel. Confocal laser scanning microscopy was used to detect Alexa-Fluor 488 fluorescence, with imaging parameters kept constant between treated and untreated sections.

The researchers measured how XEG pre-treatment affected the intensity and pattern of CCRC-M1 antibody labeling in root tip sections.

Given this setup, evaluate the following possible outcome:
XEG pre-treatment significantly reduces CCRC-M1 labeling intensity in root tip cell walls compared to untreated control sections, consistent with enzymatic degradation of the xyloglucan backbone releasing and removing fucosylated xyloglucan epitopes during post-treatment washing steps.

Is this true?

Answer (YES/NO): YES